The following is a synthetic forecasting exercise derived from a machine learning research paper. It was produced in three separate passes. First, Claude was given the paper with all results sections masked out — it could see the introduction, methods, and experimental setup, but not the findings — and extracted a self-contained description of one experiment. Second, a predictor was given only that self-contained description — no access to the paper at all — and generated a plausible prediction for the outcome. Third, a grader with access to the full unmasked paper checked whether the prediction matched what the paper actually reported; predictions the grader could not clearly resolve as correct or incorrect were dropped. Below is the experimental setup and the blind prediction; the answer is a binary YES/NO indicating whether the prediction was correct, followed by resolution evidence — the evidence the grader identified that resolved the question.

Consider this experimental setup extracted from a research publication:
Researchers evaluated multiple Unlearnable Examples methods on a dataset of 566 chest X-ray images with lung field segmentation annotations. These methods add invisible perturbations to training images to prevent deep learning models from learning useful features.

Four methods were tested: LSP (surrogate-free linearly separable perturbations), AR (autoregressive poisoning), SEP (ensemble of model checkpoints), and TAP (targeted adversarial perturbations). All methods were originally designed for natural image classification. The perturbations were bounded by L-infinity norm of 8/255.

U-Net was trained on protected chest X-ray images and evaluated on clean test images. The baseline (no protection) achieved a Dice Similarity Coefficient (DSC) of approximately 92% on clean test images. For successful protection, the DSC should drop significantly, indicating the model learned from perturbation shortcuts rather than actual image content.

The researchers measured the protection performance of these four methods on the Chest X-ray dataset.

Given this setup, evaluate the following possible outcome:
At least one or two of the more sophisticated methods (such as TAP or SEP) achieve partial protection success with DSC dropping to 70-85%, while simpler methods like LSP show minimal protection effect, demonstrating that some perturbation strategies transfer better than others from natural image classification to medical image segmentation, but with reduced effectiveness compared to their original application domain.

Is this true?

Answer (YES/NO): NO